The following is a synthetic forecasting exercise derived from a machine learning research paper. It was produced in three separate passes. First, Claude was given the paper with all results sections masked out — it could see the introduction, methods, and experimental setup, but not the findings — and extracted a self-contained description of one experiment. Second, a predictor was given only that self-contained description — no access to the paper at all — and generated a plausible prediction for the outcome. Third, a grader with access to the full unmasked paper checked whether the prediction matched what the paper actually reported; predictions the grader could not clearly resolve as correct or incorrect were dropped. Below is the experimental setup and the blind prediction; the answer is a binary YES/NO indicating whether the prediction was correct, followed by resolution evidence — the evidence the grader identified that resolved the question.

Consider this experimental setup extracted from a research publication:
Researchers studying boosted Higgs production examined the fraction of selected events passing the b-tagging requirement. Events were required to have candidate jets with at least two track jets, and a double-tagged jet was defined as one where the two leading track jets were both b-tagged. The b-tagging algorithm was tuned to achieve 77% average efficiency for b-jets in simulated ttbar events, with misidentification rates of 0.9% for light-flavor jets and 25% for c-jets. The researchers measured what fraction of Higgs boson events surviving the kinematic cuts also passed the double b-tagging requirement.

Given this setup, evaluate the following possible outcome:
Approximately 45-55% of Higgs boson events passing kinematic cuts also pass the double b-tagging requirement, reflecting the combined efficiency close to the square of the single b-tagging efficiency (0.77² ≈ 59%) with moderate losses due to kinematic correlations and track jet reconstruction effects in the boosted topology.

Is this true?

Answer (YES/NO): NO